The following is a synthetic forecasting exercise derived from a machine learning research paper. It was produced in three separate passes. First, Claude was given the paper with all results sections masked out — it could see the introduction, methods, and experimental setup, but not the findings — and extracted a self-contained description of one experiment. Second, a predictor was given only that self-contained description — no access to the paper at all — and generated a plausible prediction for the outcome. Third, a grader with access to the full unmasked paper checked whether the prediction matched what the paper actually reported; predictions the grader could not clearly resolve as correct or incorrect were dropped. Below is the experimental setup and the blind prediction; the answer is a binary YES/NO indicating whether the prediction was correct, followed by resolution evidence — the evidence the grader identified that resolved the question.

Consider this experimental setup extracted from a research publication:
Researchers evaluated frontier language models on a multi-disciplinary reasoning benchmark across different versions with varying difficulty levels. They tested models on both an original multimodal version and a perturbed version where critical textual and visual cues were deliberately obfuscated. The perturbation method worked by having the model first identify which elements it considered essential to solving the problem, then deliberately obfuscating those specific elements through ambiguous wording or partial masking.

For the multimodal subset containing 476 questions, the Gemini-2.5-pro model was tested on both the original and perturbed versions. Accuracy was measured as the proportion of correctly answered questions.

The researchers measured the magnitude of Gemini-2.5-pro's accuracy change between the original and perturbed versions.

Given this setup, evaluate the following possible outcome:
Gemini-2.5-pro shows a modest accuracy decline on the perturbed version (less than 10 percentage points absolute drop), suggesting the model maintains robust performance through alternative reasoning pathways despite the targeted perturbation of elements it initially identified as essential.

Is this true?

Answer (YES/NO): YES